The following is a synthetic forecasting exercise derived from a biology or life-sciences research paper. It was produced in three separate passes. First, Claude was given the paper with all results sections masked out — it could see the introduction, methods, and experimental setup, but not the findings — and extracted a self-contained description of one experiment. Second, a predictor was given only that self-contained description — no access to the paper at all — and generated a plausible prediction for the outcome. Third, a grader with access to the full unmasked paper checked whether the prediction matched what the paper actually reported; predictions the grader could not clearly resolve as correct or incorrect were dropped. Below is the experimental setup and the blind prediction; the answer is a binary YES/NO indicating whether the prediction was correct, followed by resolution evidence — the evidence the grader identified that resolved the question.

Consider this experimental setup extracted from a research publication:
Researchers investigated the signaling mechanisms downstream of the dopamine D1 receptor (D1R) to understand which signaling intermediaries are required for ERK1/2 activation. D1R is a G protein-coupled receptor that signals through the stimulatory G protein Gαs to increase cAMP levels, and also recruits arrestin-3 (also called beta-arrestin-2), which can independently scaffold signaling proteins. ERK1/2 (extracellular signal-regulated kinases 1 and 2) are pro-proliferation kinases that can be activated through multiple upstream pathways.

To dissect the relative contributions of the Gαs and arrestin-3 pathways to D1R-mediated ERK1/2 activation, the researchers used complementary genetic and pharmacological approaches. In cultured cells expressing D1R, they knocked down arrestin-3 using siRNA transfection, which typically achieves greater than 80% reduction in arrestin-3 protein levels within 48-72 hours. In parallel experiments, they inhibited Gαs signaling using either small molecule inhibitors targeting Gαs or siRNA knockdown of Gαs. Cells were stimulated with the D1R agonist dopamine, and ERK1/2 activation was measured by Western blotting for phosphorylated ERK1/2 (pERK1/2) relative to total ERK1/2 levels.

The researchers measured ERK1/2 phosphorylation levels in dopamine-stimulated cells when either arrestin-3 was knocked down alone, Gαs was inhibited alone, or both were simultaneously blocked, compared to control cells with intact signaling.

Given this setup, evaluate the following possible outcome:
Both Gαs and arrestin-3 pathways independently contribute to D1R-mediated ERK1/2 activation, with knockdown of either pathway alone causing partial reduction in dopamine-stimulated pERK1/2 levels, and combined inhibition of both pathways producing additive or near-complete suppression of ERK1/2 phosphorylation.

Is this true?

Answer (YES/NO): NO